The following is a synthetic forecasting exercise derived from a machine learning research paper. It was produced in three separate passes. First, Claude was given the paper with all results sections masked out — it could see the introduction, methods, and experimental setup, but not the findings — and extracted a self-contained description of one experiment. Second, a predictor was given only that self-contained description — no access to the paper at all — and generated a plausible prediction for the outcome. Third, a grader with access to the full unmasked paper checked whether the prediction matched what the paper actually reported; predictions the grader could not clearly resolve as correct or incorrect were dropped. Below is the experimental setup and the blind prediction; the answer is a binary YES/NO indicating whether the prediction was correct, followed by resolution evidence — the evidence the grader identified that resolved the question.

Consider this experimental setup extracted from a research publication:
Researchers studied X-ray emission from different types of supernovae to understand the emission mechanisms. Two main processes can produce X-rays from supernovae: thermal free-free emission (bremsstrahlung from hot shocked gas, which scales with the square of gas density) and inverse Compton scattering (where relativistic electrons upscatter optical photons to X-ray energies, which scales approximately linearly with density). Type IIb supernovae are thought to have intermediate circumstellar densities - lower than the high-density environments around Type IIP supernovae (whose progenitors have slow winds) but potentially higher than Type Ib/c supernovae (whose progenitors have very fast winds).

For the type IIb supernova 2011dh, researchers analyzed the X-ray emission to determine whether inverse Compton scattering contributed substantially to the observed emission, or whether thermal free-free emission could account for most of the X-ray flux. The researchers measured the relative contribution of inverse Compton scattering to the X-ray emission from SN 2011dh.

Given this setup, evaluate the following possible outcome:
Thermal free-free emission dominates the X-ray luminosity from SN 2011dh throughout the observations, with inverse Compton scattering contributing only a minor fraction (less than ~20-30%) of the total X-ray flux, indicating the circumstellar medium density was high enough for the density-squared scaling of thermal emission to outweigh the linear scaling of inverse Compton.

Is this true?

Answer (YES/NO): NO